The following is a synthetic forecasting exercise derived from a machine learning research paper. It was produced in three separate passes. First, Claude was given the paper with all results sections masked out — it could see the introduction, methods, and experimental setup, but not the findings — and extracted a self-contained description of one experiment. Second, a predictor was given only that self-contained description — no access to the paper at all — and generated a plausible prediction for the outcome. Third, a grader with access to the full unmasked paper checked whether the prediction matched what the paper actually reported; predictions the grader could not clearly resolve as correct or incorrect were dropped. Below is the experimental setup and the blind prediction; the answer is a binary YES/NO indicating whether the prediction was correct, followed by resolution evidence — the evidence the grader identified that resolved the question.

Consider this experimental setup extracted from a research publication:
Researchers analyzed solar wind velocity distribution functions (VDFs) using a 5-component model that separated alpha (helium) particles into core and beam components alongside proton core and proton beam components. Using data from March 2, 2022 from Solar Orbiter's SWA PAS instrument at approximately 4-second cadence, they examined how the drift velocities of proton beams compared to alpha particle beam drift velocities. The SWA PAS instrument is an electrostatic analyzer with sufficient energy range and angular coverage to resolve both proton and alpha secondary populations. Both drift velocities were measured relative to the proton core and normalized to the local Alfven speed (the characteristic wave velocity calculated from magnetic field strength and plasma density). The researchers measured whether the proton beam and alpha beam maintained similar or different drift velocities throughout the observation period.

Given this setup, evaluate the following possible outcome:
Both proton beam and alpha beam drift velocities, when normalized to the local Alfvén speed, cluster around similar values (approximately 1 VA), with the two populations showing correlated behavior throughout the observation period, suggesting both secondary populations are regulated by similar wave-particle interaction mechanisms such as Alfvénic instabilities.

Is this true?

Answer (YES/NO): YES